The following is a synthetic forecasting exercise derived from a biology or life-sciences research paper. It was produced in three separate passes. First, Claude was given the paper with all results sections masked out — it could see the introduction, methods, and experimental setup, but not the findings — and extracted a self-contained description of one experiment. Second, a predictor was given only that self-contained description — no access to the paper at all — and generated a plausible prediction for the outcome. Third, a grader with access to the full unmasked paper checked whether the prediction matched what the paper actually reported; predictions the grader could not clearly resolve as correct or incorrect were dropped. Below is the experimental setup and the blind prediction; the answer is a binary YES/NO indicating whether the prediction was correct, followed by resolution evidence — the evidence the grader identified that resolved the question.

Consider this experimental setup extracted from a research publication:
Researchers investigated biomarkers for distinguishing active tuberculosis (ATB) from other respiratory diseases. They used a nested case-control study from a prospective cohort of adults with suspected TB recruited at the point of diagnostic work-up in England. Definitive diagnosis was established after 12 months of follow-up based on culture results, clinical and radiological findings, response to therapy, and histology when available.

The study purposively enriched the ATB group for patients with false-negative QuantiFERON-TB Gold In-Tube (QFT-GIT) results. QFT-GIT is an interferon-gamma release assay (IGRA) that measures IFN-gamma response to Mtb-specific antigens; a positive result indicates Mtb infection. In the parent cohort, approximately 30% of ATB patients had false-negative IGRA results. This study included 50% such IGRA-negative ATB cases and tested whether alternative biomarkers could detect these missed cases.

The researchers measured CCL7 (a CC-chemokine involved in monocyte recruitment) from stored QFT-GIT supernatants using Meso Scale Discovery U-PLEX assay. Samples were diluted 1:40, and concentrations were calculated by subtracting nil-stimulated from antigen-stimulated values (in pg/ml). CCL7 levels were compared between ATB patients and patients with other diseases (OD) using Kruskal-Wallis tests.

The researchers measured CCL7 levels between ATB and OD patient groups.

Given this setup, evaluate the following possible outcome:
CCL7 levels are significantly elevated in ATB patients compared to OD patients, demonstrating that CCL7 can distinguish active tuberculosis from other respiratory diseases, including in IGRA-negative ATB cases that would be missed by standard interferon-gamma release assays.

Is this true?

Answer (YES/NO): NO